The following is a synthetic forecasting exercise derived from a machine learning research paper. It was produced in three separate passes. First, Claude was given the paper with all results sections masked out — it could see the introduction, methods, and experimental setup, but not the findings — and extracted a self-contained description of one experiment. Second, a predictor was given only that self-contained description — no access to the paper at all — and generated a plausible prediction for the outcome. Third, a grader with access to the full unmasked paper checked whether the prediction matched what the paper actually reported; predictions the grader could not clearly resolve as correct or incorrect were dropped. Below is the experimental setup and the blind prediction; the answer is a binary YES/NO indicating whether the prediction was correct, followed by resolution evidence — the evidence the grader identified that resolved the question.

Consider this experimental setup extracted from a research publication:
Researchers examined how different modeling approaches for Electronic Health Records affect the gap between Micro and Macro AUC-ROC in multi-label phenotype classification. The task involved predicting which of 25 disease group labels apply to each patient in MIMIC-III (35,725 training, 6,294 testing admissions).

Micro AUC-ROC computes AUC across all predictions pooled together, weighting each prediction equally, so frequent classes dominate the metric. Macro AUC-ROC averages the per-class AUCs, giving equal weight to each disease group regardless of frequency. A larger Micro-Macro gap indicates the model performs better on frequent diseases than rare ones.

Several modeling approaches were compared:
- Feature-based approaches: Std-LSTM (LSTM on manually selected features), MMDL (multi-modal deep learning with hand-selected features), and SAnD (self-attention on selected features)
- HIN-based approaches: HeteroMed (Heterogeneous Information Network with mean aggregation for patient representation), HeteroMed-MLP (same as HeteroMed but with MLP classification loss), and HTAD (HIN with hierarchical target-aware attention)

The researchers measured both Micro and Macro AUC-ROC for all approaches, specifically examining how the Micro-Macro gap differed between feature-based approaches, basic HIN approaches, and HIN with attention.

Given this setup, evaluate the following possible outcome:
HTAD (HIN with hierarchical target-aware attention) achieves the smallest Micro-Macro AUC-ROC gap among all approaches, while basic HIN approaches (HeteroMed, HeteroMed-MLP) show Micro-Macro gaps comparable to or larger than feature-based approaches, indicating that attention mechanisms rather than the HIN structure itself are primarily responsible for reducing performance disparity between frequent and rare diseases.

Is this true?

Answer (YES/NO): YES